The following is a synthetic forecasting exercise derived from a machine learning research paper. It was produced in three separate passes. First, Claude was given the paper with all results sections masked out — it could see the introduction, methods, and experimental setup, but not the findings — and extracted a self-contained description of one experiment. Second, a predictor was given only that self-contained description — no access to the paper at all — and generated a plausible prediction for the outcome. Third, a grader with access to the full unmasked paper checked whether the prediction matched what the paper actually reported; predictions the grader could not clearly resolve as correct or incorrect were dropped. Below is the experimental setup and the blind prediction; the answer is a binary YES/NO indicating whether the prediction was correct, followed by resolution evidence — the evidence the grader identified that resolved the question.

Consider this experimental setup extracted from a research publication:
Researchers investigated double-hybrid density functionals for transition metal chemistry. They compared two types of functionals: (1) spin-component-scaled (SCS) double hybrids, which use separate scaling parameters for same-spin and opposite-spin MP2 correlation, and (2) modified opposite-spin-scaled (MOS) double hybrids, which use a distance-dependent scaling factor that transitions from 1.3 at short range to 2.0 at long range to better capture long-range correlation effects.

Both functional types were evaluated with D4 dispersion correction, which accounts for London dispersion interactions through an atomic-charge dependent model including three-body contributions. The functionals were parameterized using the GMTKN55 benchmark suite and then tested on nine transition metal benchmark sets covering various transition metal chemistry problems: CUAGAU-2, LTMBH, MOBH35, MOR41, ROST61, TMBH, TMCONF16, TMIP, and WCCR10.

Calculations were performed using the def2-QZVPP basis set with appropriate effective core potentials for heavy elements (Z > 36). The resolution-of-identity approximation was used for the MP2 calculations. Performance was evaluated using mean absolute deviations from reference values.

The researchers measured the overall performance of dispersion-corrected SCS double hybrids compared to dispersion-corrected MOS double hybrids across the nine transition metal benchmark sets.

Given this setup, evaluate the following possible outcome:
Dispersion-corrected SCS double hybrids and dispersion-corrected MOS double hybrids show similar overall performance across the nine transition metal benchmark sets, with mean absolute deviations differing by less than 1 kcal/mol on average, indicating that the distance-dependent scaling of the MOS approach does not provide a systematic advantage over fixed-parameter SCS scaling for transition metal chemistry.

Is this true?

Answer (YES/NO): NO